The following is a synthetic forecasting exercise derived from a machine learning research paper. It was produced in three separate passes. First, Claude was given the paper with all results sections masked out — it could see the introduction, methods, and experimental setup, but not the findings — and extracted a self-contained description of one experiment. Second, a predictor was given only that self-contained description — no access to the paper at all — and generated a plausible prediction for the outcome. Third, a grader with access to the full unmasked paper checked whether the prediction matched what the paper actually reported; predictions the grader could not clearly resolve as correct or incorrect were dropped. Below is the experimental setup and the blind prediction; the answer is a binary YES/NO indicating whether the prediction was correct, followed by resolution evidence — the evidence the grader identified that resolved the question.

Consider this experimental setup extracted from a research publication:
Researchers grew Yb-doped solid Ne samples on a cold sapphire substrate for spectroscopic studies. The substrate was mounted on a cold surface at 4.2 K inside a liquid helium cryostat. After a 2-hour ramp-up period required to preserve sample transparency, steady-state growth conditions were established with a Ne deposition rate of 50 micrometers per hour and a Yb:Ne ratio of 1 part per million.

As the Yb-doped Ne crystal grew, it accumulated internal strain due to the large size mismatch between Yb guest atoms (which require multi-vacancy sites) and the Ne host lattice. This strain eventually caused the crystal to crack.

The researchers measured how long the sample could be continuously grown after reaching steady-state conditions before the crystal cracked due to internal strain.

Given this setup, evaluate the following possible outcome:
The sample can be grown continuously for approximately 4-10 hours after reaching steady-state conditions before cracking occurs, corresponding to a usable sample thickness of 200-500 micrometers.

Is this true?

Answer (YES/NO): YES